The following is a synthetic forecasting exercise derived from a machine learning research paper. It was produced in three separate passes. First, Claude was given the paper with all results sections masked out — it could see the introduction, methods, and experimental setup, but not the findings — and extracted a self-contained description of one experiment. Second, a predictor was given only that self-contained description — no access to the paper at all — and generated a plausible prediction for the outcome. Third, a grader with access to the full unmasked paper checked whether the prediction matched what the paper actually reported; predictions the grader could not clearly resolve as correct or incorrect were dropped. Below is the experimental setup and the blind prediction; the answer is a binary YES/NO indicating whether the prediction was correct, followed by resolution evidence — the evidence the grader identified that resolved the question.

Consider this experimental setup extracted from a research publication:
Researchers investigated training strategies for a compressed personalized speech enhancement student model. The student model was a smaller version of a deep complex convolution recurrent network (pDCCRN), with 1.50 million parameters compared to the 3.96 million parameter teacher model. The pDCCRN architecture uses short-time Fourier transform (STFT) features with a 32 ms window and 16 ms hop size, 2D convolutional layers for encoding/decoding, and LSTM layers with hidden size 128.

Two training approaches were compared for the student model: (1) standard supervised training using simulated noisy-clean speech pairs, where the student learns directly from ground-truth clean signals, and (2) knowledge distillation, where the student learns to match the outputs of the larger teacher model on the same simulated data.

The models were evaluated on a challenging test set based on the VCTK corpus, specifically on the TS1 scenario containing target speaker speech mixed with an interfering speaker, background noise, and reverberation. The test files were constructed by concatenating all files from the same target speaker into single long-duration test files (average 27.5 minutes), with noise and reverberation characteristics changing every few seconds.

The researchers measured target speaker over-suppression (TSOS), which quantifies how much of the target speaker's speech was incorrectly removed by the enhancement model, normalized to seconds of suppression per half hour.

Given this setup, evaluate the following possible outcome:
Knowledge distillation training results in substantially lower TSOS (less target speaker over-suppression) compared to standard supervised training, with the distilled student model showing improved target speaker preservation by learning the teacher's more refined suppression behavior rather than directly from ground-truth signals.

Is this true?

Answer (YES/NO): YES